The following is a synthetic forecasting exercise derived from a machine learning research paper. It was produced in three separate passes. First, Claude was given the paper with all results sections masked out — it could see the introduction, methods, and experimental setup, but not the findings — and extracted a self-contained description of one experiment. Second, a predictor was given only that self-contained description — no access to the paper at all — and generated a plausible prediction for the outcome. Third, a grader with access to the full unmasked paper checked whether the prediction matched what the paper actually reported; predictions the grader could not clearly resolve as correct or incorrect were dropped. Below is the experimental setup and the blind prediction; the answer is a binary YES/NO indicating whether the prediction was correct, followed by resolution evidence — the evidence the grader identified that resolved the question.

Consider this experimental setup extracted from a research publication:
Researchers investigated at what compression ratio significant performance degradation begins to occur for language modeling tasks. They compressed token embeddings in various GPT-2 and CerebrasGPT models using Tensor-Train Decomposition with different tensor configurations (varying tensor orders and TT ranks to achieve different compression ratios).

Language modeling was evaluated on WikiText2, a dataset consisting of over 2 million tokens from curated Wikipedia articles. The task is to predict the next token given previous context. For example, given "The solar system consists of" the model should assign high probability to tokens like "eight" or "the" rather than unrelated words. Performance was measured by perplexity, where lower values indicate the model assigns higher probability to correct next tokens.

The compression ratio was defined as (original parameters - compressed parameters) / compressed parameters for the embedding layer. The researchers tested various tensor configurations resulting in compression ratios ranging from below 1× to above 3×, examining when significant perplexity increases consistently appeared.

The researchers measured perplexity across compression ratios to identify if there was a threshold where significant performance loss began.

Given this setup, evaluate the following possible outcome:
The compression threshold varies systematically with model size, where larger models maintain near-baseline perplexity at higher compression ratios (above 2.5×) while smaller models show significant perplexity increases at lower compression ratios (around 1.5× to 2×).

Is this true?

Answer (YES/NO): NO